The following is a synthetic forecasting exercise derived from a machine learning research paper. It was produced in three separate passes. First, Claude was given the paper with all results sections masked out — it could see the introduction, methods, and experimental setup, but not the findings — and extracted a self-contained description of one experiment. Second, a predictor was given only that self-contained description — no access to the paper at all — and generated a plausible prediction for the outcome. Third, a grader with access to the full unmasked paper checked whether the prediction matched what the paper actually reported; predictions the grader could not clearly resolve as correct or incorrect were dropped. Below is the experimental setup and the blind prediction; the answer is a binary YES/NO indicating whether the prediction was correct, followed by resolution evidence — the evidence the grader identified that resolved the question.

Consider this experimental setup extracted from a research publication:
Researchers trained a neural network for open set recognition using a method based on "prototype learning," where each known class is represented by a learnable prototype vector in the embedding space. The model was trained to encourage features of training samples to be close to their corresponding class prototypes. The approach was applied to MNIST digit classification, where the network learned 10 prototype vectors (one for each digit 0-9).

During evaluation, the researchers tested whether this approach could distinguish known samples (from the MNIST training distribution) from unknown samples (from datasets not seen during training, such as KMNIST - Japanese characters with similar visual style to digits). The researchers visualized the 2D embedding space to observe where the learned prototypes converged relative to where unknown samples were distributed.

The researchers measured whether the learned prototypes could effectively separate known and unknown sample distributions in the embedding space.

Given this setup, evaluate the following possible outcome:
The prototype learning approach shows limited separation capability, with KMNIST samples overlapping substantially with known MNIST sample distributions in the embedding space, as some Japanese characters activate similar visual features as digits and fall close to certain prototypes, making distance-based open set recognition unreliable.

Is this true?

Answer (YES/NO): YES